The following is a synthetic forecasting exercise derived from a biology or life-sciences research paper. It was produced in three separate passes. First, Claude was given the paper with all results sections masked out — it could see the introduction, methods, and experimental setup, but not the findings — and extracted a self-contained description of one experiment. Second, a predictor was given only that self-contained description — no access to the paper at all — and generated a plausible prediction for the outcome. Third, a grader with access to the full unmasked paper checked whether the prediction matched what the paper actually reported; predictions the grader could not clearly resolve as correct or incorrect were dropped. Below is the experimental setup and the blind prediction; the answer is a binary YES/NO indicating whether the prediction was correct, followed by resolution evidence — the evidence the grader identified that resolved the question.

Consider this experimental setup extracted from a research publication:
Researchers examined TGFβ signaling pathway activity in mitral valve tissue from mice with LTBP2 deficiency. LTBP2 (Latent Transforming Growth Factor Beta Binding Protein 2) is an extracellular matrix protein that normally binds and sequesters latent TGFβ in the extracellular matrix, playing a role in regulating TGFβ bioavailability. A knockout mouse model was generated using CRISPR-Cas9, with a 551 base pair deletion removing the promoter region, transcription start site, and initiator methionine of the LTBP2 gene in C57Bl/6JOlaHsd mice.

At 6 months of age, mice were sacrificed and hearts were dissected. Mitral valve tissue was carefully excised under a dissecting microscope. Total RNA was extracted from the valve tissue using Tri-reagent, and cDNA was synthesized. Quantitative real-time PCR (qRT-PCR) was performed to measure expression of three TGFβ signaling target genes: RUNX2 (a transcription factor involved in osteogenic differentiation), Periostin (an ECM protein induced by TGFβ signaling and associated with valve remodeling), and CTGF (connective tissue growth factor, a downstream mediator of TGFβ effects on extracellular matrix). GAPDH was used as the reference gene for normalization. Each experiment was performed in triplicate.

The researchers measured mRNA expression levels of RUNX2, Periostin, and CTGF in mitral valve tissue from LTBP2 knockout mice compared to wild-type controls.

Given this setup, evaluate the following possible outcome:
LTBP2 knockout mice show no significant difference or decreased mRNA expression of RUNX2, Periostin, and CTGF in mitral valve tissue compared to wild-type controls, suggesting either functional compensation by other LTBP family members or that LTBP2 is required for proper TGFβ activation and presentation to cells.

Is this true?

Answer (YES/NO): NO